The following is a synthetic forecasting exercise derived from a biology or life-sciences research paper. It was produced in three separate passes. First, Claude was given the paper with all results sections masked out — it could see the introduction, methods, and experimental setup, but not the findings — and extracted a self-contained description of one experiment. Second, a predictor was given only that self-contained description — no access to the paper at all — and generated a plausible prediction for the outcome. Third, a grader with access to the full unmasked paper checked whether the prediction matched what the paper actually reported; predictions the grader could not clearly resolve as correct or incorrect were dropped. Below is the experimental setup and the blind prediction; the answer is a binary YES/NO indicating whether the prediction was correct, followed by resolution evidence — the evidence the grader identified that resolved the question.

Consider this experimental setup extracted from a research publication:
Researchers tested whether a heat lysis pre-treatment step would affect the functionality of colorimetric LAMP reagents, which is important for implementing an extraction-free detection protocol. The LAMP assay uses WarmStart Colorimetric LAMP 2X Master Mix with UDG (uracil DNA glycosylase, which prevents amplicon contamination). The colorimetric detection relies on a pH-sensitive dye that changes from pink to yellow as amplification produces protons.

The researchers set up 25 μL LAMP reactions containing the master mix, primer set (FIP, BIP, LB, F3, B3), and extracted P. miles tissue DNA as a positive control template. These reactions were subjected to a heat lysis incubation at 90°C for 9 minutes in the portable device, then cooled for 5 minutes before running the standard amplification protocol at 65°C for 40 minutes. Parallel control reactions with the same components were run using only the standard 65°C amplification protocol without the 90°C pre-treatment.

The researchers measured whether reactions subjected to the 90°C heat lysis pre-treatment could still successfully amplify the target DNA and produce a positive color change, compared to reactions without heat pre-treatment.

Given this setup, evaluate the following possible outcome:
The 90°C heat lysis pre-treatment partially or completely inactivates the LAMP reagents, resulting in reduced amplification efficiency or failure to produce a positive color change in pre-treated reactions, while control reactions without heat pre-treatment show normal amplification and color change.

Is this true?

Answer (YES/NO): NO